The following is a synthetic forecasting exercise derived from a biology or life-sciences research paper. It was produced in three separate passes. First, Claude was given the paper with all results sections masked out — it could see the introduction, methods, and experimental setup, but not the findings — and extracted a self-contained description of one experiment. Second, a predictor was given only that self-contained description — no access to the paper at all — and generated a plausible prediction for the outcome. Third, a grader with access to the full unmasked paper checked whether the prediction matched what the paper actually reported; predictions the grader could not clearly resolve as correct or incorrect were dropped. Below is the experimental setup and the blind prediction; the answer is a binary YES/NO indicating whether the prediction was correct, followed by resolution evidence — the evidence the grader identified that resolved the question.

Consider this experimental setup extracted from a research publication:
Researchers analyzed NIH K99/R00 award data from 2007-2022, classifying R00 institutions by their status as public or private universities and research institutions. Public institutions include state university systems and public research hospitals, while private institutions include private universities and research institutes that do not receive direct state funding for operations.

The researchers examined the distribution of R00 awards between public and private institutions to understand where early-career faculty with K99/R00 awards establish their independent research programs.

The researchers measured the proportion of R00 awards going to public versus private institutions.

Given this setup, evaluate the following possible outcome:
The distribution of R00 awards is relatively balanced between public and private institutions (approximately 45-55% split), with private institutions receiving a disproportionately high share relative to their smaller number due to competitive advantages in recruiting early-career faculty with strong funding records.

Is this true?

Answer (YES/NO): NO